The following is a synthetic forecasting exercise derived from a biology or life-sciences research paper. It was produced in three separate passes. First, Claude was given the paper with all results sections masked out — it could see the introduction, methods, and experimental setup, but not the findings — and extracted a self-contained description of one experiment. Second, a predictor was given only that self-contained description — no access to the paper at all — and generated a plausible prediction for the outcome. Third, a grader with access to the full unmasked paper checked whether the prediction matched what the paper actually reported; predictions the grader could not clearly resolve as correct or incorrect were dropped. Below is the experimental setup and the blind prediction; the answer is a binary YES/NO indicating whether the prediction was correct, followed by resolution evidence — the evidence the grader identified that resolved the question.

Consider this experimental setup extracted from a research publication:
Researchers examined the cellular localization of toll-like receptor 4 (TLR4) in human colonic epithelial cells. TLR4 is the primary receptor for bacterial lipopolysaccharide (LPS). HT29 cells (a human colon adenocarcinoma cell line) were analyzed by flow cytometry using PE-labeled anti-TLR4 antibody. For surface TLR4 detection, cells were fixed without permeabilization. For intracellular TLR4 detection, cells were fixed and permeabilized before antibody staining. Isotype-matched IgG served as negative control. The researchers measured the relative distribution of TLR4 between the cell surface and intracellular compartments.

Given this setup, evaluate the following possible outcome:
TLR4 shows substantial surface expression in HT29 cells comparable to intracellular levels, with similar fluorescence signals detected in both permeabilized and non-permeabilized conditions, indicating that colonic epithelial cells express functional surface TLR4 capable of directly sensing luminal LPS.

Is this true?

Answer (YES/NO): NO